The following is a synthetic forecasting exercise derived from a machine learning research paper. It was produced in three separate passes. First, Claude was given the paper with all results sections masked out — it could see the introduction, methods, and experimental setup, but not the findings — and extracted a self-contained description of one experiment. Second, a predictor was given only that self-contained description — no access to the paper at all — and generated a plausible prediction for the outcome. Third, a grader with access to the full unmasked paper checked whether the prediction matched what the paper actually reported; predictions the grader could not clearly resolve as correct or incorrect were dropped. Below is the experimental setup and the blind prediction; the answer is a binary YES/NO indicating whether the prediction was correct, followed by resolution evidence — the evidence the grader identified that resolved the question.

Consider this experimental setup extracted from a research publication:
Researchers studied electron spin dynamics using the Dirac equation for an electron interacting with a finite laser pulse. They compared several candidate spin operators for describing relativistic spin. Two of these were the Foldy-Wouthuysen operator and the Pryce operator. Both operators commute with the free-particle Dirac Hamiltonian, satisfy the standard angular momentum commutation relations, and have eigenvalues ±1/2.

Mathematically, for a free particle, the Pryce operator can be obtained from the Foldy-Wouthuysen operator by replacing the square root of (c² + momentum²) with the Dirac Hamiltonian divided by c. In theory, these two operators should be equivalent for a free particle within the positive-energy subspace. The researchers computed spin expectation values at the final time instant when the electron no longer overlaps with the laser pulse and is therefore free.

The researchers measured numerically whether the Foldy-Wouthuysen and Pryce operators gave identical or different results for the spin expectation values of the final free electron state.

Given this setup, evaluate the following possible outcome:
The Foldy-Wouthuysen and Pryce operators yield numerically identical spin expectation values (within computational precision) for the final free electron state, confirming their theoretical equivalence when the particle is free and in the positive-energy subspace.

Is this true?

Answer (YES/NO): YES